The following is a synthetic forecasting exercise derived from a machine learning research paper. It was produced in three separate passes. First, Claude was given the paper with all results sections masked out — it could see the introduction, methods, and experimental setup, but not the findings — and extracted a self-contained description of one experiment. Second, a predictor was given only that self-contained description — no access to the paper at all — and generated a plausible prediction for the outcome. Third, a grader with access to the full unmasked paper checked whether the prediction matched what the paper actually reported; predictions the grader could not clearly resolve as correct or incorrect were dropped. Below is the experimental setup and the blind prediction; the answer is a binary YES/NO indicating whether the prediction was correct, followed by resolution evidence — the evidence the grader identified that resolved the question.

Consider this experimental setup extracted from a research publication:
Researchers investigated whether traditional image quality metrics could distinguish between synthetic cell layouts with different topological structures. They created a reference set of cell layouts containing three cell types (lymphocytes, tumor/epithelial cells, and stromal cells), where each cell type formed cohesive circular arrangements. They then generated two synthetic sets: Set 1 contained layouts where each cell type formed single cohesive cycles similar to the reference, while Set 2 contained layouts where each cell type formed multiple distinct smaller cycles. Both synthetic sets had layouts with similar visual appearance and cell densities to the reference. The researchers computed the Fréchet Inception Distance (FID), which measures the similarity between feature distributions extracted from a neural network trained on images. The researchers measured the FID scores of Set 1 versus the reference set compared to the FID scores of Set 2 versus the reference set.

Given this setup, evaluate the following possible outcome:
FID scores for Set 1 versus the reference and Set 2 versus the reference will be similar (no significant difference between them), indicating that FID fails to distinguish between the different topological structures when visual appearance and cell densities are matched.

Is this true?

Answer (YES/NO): YES